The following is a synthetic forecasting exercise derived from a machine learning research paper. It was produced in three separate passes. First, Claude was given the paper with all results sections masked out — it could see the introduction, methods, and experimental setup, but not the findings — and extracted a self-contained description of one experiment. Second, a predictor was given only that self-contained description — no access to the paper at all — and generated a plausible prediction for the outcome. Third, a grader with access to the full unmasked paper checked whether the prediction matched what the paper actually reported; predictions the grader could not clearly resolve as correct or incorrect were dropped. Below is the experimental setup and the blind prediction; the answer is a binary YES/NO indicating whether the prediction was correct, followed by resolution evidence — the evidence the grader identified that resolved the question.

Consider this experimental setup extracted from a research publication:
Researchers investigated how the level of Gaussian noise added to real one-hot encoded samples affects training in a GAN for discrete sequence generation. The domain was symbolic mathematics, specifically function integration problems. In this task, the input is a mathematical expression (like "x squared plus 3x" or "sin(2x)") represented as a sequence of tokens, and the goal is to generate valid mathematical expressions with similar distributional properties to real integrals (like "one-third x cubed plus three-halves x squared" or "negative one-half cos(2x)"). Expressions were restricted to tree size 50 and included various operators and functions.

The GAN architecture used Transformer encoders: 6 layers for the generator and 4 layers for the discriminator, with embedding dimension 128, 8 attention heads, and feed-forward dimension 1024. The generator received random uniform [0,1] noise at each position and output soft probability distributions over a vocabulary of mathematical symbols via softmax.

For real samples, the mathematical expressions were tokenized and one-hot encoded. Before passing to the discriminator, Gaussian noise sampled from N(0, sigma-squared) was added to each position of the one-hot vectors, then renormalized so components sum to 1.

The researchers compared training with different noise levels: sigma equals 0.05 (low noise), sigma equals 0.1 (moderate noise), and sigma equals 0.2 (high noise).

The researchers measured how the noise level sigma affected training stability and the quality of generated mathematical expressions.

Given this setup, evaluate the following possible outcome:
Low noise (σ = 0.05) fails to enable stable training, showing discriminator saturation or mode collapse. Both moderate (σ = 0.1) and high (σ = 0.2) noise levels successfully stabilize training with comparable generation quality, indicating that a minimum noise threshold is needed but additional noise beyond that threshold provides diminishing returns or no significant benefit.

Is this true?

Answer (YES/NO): NO